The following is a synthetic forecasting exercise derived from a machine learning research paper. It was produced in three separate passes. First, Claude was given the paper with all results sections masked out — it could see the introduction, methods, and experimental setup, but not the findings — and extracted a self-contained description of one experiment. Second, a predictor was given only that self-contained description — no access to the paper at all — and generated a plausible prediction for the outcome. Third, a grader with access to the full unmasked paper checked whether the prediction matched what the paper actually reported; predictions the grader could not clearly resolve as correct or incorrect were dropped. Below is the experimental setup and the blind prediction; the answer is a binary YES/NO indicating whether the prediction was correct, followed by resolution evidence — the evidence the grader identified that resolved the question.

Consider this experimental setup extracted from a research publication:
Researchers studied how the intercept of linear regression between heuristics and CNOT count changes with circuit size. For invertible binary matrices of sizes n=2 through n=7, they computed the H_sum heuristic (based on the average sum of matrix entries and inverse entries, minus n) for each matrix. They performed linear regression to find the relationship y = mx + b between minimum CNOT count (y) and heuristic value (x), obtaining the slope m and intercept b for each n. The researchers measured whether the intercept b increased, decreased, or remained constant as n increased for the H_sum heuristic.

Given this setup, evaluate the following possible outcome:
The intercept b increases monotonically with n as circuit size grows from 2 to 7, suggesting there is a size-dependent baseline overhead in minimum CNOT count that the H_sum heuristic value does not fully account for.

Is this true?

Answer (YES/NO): YES